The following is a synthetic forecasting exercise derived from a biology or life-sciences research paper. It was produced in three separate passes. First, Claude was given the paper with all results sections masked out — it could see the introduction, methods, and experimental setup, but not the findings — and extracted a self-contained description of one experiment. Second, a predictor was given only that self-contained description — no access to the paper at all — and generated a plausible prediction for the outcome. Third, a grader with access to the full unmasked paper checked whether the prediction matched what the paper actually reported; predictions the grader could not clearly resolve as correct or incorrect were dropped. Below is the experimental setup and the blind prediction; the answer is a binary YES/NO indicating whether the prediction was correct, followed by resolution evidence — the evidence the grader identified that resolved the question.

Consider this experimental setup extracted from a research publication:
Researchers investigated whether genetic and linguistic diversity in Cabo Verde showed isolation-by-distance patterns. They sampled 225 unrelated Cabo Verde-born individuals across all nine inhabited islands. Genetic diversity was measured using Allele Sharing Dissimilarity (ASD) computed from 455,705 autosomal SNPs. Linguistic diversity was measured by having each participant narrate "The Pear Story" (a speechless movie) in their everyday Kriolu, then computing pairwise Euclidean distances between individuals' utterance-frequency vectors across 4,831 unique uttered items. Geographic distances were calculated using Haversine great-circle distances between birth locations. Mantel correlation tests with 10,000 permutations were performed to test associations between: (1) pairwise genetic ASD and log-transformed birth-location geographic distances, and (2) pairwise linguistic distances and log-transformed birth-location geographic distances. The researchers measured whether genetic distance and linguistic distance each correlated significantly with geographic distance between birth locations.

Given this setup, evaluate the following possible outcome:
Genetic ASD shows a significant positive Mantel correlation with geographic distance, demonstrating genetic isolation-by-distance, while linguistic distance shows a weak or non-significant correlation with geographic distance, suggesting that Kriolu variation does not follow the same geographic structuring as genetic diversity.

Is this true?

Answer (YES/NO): NO